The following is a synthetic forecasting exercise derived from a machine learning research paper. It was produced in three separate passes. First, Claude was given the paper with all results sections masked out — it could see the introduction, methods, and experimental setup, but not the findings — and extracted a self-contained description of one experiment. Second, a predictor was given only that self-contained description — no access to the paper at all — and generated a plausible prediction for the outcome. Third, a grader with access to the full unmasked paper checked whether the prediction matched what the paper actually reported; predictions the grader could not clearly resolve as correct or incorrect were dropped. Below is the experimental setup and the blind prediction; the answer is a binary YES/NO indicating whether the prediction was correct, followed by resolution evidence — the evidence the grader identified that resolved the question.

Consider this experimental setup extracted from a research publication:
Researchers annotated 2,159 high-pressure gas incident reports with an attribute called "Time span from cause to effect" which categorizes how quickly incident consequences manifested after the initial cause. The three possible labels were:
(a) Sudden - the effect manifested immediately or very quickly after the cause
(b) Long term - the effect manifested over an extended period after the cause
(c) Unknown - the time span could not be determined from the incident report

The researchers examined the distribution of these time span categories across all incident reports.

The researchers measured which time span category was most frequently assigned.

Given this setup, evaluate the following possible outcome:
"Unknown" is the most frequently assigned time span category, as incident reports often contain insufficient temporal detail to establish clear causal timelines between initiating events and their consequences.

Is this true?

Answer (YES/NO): NO